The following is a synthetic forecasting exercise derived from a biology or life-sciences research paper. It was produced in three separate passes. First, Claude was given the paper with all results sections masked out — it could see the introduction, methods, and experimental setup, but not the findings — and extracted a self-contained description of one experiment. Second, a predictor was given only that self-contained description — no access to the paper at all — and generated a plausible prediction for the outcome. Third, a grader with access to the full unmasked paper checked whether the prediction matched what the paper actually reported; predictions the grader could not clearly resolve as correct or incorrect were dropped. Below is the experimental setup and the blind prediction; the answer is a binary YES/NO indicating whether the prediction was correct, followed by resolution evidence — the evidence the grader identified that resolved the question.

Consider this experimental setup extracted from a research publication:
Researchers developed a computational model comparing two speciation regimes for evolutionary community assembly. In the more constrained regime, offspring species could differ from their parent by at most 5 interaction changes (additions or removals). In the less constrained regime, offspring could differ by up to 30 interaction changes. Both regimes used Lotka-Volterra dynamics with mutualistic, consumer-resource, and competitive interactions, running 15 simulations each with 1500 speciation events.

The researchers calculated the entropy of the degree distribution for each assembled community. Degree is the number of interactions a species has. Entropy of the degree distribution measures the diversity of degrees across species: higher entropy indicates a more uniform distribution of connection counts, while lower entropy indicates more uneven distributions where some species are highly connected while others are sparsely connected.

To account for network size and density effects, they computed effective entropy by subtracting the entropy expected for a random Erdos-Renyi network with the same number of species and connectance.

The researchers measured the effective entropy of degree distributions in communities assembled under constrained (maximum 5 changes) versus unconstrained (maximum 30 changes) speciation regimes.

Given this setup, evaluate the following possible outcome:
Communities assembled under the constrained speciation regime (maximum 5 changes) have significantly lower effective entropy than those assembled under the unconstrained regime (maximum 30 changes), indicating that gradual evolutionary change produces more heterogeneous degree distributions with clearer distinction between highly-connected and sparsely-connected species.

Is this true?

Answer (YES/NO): NO